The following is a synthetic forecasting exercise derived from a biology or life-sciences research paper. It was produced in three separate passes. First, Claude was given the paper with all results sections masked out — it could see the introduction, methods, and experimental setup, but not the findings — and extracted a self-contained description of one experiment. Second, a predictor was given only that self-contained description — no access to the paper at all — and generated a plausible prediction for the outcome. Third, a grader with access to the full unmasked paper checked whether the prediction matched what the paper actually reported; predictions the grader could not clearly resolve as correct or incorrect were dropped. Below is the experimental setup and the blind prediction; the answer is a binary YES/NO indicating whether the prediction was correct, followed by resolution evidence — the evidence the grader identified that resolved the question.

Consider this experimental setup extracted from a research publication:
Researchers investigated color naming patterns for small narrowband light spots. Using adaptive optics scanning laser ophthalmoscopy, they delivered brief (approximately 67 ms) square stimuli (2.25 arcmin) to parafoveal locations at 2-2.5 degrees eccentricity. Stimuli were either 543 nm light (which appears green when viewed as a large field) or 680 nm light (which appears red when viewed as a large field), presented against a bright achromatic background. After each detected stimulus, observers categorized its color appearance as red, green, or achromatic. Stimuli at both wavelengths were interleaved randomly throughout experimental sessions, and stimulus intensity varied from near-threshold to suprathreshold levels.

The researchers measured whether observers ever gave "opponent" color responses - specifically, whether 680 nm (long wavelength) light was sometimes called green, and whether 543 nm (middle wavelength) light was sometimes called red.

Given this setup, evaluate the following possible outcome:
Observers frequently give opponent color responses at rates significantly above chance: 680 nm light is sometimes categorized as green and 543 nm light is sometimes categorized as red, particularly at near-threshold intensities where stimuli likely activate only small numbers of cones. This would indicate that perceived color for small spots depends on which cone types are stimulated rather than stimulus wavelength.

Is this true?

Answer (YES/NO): NO